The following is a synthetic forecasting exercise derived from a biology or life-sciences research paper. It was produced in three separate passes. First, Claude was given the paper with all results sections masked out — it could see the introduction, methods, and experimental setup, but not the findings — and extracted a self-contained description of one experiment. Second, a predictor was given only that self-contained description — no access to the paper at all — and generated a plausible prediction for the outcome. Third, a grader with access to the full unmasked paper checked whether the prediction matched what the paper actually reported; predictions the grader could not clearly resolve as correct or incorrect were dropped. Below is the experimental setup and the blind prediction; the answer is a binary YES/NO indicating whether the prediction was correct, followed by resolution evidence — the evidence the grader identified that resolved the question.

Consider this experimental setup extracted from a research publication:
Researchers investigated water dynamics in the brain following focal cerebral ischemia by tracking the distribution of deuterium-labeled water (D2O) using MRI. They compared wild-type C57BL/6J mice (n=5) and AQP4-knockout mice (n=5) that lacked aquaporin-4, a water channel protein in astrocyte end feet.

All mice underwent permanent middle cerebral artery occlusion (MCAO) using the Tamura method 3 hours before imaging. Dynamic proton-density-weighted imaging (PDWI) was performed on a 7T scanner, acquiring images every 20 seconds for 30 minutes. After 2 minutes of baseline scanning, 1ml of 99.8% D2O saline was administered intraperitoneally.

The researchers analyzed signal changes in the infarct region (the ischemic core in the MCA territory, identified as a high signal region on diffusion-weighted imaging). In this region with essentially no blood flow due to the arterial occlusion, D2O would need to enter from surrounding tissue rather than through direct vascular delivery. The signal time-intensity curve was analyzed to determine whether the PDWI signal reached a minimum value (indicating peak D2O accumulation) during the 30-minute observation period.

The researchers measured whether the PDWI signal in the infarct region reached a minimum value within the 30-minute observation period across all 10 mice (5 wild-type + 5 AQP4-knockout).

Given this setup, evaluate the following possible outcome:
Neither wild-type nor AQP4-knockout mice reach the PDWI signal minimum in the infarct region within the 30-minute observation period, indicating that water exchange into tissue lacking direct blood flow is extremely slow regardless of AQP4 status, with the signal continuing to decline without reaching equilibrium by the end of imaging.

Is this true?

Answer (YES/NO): NO